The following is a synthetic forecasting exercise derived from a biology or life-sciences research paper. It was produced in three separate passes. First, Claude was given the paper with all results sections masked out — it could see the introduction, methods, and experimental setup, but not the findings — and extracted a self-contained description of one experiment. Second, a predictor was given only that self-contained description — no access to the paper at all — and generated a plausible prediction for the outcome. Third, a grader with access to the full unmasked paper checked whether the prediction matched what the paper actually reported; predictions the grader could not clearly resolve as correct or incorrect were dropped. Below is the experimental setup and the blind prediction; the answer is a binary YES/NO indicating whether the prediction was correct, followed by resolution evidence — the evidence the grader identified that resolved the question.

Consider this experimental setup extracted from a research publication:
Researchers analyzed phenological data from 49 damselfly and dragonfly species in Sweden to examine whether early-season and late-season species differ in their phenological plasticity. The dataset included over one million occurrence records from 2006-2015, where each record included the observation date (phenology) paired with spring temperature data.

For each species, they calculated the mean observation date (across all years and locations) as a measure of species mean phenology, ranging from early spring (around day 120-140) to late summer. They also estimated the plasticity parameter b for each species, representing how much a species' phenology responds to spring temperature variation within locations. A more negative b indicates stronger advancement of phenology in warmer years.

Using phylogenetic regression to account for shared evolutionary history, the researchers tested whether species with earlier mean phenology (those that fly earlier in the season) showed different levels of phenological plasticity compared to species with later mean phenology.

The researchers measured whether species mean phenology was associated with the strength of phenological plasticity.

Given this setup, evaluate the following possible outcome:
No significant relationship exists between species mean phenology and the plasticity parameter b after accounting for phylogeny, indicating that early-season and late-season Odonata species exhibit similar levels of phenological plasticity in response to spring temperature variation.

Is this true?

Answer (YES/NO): NO